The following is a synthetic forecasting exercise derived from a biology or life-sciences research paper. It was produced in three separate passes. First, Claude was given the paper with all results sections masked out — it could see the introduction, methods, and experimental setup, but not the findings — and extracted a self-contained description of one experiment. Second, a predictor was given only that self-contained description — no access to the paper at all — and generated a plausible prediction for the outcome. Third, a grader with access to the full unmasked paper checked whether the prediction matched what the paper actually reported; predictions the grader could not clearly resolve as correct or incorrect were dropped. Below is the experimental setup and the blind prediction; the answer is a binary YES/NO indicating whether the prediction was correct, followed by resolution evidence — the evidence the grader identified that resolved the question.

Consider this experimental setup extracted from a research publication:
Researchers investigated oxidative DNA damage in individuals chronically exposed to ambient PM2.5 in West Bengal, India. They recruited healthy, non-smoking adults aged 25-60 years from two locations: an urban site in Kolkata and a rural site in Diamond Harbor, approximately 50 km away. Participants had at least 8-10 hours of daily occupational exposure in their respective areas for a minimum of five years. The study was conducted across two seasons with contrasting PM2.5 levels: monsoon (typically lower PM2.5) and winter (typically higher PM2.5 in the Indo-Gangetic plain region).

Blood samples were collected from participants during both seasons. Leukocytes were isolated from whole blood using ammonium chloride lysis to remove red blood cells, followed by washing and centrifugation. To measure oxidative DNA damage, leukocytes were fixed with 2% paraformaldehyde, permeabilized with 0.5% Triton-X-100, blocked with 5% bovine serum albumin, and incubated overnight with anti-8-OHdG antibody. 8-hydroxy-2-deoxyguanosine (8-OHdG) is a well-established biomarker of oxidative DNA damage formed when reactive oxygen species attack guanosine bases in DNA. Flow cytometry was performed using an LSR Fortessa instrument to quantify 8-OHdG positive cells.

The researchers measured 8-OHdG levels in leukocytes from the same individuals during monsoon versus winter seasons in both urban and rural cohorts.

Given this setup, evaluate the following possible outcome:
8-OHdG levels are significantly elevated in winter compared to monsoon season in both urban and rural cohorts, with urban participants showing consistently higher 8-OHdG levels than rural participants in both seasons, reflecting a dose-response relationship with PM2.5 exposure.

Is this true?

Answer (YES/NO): YES